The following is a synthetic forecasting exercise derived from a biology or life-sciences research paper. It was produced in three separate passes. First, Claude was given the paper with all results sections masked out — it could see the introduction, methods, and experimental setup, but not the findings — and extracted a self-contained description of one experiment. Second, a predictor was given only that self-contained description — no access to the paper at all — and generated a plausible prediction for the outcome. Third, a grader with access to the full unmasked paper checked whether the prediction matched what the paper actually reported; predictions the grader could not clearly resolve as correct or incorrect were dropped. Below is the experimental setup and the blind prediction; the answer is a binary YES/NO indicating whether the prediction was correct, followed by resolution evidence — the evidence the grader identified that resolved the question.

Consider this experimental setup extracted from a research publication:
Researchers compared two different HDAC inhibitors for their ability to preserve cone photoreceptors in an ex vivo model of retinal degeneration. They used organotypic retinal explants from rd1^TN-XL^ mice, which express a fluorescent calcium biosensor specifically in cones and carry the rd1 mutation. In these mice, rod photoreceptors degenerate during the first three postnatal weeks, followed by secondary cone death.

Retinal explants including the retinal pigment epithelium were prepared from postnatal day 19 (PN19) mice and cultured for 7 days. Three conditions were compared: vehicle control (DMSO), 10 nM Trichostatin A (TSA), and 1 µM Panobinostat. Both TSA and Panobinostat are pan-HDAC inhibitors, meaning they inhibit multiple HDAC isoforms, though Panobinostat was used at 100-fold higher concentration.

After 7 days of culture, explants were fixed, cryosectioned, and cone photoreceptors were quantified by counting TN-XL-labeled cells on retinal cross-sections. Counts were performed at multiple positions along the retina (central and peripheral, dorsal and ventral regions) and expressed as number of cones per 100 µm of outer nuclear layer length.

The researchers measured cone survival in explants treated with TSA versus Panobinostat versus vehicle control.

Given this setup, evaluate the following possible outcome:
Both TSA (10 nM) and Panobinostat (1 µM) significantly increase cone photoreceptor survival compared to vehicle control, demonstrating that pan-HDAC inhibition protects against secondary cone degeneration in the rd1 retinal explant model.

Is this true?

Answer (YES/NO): YES